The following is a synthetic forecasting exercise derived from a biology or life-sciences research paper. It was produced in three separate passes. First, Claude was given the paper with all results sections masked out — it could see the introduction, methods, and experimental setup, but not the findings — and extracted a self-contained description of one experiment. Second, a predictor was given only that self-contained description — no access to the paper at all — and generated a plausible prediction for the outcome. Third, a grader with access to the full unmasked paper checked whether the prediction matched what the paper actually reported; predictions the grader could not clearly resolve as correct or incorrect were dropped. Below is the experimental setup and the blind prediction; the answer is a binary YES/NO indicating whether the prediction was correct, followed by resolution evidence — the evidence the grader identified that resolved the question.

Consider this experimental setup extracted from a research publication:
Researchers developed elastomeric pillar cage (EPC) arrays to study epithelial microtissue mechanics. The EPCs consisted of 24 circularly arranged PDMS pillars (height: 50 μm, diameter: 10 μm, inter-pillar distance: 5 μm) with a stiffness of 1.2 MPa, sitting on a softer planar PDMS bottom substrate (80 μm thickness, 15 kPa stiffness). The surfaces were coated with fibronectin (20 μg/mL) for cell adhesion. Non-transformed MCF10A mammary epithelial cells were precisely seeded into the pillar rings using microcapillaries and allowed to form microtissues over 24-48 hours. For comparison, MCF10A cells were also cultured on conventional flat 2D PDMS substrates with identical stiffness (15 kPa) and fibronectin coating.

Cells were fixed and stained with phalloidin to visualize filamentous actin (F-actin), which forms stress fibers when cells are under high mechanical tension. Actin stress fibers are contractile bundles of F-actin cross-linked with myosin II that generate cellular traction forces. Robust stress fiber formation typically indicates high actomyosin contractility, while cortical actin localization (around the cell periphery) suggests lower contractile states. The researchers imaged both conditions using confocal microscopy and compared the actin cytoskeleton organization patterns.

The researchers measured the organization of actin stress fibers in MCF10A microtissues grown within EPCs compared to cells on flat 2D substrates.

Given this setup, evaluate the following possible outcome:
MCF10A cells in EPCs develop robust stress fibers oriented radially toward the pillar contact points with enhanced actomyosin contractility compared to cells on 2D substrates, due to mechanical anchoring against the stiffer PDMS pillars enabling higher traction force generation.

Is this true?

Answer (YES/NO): NO